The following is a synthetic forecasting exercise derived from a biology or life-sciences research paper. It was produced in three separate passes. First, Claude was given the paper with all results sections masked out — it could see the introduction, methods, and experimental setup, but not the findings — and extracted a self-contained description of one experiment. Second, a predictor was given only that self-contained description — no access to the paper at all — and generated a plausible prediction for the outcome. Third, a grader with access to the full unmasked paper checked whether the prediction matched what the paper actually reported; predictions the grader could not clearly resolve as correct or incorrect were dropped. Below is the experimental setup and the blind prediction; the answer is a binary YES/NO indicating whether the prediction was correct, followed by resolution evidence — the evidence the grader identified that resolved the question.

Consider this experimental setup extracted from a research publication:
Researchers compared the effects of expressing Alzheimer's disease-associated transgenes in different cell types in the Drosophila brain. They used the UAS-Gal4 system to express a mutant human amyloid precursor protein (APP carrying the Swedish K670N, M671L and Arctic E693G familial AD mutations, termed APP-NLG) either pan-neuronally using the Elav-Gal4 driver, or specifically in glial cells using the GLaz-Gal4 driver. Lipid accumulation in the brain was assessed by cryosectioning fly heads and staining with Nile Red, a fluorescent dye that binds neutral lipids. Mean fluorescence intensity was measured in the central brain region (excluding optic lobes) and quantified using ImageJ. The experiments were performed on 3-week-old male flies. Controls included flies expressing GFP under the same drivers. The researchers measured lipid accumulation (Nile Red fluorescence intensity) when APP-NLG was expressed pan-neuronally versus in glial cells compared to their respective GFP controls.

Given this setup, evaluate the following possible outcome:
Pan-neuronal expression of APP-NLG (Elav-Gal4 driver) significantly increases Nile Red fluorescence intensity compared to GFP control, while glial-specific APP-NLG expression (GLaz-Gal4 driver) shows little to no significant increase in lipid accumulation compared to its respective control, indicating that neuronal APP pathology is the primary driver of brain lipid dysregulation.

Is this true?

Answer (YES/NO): NO